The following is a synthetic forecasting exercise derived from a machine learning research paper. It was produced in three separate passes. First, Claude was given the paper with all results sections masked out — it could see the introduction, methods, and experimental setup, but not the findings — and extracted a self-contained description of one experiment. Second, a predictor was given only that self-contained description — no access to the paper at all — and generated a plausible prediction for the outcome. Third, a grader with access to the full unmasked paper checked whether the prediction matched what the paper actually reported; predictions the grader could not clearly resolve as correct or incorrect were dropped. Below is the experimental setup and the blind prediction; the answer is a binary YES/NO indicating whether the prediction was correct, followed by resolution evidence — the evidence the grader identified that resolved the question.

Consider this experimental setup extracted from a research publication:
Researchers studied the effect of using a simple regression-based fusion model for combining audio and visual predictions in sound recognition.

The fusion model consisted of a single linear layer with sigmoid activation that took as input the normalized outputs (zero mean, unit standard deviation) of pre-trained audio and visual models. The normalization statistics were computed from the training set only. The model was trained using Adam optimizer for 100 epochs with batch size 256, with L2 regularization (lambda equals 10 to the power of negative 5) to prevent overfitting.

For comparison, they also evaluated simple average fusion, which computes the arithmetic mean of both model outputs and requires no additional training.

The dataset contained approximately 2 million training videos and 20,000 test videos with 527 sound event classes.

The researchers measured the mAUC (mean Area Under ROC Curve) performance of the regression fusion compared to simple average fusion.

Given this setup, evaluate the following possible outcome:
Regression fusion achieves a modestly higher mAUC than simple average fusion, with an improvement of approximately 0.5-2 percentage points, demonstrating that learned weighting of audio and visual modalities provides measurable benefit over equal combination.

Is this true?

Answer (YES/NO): NO